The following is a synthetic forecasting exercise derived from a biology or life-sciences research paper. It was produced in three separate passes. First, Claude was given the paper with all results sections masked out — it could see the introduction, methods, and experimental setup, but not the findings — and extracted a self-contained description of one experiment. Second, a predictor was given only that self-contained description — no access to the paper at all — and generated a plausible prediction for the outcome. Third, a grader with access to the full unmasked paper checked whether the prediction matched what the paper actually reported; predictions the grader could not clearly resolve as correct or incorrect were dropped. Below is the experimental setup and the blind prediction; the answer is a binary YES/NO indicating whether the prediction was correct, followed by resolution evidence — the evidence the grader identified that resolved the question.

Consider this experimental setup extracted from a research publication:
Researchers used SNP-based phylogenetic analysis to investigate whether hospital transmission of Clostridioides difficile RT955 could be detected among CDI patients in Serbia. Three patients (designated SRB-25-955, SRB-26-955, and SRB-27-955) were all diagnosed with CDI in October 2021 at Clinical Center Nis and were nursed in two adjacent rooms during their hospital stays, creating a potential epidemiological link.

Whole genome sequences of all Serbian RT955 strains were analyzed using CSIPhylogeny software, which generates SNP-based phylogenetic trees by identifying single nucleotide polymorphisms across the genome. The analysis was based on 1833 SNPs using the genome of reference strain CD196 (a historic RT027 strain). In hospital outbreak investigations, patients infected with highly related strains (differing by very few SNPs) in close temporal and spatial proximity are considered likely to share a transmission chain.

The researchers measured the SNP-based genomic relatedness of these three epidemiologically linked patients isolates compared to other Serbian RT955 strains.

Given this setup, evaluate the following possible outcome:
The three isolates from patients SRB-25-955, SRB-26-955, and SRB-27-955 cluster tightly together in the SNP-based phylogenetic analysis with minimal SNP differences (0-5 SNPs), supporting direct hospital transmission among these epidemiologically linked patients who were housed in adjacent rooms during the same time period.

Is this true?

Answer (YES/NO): YES